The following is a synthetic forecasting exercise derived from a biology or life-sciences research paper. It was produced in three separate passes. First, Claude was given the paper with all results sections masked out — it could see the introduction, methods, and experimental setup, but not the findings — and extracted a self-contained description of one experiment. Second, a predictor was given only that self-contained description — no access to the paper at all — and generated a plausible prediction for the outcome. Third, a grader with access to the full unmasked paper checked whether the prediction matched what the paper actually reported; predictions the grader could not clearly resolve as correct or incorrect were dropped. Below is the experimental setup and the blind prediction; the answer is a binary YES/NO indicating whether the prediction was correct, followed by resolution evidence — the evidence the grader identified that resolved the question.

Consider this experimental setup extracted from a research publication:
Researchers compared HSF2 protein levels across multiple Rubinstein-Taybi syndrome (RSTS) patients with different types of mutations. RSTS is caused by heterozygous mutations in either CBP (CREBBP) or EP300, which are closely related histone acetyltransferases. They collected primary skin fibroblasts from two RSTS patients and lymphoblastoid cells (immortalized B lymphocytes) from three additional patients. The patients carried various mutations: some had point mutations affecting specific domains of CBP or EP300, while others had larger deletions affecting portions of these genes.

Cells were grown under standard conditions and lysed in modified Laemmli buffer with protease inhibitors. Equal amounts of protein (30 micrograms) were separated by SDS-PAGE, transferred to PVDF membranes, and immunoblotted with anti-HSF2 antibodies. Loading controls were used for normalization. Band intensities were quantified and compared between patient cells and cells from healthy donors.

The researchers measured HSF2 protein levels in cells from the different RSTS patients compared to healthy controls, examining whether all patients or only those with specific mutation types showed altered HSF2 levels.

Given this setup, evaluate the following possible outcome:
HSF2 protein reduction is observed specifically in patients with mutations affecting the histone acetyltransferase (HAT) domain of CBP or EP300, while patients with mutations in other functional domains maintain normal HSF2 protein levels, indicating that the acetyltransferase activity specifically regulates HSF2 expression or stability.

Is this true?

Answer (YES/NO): NO